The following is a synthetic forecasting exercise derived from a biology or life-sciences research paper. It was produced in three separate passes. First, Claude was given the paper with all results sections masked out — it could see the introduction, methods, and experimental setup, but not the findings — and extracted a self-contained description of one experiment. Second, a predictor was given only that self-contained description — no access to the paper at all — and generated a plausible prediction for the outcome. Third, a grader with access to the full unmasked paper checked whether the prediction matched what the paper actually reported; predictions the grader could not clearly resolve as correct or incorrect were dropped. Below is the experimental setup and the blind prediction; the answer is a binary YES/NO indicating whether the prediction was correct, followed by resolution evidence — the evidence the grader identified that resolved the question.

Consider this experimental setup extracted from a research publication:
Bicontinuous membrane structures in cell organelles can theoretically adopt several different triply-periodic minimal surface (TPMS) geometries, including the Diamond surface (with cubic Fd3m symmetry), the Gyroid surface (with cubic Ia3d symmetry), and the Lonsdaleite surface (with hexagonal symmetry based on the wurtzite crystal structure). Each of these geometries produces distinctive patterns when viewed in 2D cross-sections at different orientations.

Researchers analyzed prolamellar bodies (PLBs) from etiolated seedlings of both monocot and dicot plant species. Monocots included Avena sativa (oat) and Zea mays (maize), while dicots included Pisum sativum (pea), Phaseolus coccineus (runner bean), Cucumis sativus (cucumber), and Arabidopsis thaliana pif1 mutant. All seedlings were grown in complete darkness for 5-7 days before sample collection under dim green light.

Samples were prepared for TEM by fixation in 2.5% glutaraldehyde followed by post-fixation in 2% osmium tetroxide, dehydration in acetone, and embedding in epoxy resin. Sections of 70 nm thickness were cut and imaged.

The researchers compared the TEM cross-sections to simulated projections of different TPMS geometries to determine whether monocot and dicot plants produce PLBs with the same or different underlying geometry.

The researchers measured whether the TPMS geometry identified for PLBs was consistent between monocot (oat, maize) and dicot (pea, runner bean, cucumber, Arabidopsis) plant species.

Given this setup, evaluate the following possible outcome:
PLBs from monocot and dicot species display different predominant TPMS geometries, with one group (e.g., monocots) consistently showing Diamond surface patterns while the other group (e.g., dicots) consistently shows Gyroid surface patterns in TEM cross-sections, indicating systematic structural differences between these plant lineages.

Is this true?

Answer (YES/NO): NO